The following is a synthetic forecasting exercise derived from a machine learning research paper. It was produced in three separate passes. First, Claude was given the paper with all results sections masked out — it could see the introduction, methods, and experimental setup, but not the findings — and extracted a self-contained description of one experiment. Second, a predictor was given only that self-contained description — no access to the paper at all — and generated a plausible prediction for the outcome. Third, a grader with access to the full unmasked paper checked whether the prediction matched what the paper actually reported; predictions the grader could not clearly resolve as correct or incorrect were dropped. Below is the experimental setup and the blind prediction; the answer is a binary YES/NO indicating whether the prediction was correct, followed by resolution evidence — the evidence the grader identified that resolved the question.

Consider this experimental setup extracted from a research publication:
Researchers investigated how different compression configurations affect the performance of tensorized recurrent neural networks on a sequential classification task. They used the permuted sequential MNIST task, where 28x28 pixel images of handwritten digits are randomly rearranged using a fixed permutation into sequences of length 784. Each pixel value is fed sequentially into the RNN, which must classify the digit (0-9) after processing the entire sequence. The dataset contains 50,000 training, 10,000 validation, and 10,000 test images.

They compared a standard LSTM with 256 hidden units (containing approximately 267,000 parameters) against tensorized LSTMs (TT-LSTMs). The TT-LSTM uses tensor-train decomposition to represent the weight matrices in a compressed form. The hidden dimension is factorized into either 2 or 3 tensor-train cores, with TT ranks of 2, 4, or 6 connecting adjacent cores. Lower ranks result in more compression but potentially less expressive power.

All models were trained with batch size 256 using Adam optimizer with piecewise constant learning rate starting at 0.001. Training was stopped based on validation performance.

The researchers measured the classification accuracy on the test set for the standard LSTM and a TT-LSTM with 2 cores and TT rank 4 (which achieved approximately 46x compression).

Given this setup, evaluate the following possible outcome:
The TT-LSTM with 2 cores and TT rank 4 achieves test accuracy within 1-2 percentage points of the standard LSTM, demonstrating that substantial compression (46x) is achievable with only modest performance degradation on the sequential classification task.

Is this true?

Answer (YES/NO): YES